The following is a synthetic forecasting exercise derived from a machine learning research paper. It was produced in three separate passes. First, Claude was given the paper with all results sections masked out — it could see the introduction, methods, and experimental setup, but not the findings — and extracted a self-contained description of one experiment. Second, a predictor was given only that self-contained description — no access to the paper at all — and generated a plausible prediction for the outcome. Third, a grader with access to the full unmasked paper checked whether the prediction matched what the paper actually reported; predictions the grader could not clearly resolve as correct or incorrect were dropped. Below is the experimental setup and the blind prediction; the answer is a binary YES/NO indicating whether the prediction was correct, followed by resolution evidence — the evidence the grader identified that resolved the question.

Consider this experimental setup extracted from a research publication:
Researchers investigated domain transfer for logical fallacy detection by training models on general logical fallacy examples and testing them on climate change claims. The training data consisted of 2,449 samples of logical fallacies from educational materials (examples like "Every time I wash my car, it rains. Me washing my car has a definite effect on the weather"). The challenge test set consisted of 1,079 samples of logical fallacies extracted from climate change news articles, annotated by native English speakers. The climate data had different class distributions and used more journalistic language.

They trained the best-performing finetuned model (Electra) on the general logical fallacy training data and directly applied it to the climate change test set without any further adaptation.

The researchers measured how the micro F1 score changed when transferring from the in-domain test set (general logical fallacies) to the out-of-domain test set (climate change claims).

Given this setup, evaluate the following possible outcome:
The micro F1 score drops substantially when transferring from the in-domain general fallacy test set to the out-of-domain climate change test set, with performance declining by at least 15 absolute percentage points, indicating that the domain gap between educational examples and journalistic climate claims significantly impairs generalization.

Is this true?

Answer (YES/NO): YES